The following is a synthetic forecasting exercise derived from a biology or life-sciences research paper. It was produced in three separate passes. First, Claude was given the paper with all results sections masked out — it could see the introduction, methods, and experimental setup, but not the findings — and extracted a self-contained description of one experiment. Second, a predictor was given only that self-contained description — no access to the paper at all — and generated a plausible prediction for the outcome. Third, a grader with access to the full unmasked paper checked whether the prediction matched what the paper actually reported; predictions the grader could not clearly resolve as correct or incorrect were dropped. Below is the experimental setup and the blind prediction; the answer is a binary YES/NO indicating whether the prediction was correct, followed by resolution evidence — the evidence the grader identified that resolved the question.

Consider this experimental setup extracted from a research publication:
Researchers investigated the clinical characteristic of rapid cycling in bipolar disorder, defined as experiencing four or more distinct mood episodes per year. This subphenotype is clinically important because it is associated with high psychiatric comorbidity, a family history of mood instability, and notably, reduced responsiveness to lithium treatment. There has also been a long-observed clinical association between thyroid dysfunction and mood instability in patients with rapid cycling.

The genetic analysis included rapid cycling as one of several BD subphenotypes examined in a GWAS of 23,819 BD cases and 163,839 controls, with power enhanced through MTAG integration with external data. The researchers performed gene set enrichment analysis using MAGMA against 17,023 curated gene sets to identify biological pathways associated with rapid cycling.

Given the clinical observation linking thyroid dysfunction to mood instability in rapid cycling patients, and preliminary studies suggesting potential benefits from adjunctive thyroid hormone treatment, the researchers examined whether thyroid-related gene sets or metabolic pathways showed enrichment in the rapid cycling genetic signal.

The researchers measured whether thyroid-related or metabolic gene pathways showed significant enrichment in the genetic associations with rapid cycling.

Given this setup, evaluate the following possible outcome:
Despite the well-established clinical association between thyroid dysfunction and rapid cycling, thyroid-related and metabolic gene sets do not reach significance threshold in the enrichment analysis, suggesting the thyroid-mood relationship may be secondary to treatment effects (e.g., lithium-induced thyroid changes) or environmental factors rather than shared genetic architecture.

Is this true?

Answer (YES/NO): NO